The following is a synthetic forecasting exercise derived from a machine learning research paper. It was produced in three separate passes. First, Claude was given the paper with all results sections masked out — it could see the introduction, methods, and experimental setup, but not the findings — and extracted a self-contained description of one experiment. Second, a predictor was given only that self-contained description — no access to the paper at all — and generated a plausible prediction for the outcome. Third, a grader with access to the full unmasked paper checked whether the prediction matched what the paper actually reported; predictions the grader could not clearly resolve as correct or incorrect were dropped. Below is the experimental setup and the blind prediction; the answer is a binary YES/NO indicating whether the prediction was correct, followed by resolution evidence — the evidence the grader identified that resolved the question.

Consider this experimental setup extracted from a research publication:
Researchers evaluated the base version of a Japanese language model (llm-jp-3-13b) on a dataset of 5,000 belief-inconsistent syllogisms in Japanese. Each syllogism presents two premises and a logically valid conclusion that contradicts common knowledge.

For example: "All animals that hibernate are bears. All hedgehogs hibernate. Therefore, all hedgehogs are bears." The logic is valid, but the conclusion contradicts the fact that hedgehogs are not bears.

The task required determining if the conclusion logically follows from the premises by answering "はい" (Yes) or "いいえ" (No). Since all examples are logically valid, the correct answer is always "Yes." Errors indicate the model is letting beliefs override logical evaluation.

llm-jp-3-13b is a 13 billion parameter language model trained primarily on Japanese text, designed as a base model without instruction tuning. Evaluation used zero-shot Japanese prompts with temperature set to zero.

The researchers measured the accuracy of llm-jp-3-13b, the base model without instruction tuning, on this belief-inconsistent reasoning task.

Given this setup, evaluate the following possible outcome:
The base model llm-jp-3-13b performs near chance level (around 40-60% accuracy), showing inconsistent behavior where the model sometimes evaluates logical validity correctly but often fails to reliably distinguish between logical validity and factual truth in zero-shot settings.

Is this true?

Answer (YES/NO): YES